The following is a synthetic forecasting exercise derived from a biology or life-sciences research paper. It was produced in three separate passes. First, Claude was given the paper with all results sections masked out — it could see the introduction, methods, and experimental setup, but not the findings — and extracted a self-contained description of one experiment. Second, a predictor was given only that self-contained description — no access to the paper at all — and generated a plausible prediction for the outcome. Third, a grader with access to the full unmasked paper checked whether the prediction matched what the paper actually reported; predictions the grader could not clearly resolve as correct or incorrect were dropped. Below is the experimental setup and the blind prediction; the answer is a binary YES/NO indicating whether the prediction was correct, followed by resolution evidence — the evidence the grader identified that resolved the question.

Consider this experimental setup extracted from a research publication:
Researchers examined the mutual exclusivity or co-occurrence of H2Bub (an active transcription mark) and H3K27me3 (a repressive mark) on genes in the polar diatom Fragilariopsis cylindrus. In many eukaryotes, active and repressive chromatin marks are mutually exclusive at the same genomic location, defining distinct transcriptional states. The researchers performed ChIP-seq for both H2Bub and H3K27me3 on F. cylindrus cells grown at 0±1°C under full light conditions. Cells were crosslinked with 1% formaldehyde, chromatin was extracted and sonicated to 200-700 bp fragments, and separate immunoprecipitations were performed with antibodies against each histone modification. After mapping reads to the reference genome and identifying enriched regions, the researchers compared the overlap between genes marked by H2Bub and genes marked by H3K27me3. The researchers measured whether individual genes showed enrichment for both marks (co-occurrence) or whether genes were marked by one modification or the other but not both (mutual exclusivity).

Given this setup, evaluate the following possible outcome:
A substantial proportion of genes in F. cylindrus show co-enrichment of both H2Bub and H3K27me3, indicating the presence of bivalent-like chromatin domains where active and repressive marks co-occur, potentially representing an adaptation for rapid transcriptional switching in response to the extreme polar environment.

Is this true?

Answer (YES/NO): NO